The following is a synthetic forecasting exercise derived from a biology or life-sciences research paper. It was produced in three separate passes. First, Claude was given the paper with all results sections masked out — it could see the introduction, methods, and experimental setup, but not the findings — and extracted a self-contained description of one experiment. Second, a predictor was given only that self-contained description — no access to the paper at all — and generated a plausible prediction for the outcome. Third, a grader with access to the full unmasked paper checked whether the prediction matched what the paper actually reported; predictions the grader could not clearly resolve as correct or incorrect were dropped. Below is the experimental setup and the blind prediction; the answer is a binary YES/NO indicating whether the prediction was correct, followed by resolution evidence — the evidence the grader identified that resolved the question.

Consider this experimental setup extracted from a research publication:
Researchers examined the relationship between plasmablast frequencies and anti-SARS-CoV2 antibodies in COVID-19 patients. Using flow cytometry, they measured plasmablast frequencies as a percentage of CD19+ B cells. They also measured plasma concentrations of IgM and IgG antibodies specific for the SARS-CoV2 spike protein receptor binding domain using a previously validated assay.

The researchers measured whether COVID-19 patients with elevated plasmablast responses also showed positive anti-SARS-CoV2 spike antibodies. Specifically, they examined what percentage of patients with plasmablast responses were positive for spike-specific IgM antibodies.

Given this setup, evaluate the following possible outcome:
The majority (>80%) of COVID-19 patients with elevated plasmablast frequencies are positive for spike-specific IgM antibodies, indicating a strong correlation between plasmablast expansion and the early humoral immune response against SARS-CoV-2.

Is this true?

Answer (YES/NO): YES